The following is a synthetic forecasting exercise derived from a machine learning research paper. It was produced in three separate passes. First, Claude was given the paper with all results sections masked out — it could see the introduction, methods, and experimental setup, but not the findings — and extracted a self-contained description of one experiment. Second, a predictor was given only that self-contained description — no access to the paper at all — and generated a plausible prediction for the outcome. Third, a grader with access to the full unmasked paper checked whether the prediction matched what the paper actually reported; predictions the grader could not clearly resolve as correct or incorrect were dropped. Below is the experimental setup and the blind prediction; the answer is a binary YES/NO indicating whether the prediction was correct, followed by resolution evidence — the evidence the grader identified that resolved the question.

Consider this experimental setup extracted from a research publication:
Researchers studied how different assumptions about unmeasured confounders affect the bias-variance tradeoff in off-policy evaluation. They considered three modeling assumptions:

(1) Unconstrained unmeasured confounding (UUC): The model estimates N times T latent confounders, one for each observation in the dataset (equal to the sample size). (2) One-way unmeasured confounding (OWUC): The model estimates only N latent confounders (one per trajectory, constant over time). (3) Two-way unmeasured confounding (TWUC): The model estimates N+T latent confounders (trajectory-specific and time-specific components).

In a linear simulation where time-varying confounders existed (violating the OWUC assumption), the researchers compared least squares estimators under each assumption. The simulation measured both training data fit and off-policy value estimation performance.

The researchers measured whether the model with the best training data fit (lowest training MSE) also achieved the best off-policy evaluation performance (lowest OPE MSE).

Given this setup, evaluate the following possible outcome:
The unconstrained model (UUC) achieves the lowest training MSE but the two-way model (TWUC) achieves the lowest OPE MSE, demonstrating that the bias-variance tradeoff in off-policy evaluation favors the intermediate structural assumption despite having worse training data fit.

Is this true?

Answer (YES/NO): YES